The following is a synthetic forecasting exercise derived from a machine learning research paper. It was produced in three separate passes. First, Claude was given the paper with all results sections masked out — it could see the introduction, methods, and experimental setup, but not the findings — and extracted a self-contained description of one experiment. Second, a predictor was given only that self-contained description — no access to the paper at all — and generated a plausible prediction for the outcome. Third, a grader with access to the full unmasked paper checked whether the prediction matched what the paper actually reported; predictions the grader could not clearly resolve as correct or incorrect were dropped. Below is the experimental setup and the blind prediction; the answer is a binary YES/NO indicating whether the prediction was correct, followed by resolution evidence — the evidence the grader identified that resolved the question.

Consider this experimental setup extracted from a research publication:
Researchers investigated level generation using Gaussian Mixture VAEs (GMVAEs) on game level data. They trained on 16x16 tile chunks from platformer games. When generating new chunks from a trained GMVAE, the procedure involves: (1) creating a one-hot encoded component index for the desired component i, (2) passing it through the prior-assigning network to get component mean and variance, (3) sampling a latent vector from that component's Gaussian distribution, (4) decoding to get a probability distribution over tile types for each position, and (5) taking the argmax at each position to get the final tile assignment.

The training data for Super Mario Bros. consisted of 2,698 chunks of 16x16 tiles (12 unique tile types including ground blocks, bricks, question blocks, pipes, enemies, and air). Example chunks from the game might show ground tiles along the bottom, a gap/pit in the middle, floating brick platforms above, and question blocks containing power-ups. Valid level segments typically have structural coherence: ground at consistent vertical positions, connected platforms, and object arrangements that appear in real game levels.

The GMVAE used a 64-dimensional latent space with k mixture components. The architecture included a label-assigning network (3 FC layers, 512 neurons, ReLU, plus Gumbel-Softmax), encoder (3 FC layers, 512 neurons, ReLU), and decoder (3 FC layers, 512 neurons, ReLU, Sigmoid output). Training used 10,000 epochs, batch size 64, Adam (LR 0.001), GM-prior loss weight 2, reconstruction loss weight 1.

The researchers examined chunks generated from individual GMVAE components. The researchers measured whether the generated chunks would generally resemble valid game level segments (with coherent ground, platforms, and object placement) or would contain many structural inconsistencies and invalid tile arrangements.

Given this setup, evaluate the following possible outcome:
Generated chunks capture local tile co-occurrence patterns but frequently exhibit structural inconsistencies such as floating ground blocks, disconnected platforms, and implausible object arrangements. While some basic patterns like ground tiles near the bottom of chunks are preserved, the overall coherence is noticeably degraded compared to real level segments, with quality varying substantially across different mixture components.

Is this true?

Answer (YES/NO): NO